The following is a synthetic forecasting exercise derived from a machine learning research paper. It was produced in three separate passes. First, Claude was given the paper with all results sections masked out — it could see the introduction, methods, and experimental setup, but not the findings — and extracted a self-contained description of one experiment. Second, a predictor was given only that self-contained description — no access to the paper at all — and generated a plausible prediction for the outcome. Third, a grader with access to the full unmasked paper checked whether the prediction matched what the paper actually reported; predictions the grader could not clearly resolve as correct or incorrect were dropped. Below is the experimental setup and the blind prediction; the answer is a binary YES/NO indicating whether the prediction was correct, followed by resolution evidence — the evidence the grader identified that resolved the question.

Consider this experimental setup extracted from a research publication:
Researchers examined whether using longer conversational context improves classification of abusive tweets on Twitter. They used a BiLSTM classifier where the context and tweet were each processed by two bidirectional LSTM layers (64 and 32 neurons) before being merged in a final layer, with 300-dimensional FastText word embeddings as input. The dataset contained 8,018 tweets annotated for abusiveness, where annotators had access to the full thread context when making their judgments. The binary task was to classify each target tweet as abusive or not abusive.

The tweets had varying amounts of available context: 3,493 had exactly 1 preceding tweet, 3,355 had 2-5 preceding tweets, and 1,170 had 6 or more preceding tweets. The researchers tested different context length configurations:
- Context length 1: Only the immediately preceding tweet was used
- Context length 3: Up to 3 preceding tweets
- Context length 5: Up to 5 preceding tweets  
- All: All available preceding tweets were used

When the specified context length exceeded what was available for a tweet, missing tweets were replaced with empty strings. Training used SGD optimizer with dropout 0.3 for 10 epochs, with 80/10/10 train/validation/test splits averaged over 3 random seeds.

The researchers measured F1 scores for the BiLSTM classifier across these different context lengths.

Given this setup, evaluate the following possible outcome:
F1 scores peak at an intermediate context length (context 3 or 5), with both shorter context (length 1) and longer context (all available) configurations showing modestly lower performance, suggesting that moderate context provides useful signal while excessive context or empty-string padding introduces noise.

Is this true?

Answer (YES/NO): NO